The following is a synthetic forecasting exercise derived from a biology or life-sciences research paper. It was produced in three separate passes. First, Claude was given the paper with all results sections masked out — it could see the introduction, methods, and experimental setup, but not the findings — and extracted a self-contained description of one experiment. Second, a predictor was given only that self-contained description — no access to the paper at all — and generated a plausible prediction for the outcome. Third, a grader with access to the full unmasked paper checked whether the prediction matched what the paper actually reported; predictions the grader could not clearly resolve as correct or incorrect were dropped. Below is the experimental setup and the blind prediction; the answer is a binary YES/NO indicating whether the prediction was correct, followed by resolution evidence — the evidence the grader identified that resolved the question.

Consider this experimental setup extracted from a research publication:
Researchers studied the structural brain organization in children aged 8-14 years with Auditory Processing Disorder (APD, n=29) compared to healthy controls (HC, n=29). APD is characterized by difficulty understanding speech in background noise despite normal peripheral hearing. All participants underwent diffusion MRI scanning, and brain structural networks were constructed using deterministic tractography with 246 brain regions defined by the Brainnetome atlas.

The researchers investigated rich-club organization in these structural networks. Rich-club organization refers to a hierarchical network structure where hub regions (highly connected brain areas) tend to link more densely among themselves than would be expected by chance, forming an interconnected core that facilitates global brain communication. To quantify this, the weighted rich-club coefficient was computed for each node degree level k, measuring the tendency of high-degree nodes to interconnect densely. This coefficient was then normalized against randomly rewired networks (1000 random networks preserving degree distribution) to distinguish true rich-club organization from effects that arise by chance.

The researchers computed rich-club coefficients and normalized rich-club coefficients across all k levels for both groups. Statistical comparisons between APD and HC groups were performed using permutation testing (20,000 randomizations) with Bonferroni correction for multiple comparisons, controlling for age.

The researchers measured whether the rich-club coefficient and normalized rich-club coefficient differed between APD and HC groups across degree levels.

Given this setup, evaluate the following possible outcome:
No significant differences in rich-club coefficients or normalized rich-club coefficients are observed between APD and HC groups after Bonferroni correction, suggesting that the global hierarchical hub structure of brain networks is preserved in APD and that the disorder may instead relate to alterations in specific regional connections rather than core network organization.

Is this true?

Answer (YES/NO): YES